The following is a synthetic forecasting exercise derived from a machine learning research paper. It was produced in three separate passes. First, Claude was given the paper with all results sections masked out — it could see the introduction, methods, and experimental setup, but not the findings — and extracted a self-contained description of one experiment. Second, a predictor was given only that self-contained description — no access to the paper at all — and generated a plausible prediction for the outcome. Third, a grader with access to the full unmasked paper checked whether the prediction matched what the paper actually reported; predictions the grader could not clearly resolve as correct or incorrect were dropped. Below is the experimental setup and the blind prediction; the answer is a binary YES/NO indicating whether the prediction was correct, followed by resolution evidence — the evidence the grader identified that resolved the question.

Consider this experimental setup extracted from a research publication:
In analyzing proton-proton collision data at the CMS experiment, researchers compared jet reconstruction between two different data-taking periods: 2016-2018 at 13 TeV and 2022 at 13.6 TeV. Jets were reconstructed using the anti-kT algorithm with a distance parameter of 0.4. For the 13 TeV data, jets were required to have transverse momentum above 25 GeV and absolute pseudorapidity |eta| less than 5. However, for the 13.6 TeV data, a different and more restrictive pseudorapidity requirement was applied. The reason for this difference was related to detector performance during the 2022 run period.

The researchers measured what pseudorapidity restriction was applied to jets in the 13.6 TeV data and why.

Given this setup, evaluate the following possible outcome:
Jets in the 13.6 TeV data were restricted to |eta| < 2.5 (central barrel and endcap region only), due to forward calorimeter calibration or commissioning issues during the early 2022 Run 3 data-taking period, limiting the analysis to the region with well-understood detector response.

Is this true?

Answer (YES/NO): NO